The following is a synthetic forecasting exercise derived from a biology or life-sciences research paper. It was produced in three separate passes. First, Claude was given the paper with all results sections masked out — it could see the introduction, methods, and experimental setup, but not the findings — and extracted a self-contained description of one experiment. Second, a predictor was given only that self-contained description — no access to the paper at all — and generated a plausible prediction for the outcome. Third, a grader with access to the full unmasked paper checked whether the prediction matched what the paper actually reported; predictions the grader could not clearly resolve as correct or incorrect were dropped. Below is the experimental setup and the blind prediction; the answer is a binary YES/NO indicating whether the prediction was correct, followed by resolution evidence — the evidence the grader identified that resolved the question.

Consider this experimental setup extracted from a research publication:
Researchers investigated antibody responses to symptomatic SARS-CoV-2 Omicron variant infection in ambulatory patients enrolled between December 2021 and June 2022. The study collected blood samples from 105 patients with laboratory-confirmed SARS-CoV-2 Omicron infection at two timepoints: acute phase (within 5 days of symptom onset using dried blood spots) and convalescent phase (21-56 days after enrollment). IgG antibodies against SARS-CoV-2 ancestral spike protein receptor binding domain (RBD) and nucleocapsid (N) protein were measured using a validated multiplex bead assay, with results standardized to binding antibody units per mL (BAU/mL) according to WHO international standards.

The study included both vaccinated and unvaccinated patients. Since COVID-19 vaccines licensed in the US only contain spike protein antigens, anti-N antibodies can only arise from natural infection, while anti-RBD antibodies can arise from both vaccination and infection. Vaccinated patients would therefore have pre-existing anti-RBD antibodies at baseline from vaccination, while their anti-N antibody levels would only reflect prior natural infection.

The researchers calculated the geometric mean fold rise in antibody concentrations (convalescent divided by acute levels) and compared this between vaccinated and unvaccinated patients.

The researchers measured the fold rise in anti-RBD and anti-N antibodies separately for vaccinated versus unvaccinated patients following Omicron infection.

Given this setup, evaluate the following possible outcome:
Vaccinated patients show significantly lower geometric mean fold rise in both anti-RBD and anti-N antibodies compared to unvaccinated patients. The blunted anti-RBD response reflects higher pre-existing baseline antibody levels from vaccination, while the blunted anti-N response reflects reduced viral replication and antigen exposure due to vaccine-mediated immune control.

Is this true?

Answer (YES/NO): NO